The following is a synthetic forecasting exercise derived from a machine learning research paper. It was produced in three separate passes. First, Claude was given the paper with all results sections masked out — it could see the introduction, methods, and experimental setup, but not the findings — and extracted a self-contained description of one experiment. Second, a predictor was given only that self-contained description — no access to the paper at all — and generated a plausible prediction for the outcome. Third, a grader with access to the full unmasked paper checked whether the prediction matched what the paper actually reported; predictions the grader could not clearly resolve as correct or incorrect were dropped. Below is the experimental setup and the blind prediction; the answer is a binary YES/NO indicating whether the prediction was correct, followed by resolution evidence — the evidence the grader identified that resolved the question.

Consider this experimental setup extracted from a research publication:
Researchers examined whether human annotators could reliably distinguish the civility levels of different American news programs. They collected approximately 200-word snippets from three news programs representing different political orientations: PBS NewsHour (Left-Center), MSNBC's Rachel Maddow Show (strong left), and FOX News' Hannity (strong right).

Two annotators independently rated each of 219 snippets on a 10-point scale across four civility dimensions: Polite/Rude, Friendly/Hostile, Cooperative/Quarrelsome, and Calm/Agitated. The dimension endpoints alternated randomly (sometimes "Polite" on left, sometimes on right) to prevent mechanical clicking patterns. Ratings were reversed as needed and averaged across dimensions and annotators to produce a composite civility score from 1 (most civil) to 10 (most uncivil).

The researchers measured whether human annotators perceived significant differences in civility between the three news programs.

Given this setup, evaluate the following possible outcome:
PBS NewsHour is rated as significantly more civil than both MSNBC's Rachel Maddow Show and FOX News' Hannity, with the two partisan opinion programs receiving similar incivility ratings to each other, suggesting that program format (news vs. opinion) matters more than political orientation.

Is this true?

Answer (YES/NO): NO